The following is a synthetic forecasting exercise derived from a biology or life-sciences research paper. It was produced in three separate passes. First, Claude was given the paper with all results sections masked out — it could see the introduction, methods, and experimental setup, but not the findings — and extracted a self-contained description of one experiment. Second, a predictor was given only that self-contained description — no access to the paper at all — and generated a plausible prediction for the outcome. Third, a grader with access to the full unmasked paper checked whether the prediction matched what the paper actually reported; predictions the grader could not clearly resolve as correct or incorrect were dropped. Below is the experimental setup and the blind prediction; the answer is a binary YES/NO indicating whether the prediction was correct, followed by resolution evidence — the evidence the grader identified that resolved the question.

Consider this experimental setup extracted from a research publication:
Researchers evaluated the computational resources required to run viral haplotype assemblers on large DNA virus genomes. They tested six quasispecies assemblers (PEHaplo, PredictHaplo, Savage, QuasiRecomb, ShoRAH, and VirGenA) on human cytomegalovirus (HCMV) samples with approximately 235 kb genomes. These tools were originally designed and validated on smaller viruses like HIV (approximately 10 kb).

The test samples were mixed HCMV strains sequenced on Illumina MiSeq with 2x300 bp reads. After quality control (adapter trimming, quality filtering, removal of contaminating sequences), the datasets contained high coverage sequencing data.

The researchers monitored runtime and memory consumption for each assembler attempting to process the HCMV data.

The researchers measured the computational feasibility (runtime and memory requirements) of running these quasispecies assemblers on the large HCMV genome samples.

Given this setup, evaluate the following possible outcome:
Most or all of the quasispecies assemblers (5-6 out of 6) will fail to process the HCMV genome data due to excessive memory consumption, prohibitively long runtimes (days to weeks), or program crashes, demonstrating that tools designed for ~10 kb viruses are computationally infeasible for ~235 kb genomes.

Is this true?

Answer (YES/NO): YES